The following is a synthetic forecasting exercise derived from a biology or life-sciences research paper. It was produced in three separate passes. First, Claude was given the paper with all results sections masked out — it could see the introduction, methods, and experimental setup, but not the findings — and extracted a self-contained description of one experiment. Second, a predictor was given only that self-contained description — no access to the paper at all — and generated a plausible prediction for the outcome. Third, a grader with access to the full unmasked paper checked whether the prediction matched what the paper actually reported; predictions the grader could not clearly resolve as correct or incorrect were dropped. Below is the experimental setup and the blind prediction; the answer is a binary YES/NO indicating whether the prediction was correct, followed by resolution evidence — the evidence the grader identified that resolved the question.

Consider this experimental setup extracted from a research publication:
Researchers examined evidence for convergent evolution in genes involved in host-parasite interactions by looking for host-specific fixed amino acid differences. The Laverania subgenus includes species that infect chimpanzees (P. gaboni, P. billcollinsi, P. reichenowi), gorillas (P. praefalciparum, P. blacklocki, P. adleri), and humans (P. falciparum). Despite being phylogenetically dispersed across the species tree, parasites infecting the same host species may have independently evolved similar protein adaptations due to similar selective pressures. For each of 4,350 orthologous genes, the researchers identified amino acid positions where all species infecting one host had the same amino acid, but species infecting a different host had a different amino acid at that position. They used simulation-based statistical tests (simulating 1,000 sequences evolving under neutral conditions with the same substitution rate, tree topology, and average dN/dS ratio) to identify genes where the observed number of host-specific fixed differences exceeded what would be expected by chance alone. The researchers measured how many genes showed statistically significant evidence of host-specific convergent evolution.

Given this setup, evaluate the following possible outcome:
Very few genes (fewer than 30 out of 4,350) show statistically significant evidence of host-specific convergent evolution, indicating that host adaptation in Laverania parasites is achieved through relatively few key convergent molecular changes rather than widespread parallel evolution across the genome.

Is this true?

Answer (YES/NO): NO